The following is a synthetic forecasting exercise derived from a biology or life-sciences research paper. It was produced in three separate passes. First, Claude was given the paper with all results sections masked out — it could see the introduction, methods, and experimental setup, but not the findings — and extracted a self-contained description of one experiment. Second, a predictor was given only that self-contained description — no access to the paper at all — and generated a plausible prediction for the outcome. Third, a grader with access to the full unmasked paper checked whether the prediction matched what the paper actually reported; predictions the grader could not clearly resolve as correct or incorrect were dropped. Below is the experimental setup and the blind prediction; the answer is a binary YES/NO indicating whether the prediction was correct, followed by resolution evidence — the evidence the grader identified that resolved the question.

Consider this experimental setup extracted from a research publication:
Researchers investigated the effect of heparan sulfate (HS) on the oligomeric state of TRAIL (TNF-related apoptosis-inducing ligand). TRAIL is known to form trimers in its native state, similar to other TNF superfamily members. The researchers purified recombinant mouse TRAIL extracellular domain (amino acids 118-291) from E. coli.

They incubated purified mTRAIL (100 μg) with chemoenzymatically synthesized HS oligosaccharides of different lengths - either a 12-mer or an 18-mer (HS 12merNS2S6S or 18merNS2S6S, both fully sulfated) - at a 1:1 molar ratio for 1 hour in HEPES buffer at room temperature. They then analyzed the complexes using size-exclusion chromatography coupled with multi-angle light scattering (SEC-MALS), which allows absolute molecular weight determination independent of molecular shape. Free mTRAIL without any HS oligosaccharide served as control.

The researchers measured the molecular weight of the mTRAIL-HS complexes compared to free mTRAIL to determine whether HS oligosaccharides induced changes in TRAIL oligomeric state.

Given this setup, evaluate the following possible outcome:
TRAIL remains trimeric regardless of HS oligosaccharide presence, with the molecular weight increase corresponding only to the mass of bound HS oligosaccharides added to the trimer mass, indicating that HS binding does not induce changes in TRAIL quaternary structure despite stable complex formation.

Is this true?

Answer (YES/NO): NO